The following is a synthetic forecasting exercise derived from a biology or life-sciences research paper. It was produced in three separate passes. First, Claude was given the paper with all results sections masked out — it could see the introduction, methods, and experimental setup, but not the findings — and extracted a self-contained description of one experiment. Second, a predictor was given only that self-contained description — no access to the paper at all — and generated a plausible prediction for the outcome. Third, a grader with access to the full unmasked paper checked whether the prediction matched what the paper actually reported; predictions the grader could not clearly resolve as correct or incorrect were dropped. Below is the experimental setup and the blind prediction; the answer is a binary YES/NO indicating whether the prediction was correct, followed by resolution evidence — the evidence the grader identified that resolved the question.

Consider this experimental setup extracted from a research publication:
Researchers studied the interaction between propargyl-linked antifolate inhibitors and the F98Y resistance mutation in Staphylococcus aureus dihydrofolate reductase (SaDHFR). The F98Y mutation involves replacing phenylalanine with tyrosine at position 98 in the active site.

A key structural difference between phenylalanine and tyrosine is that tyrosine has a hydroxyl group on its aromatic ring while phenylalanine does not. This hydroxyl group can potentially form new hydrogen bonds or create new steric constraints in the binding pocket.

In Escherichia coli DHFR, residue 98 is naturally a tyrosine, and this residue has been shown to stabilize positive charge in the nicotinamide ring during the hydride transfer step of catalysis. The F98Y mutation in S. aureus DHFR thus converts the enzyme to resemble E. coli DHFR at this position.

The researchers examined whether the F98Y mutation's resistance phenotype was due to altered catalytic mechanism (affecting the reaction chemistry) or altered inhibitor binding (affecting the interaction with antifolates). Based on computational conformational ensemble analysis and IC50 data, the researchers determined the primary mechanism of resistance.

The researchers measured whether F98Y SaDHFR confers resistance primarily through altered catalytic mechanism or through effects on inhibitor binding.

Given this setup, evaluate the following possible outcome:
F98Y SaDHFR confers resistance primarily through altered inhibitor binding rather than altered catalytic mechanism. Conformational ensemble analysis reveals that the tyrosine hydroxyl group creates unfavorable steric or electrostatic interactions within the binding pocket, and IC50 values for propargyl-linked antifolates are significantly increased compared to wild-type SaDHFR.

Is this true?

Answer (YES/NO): YES